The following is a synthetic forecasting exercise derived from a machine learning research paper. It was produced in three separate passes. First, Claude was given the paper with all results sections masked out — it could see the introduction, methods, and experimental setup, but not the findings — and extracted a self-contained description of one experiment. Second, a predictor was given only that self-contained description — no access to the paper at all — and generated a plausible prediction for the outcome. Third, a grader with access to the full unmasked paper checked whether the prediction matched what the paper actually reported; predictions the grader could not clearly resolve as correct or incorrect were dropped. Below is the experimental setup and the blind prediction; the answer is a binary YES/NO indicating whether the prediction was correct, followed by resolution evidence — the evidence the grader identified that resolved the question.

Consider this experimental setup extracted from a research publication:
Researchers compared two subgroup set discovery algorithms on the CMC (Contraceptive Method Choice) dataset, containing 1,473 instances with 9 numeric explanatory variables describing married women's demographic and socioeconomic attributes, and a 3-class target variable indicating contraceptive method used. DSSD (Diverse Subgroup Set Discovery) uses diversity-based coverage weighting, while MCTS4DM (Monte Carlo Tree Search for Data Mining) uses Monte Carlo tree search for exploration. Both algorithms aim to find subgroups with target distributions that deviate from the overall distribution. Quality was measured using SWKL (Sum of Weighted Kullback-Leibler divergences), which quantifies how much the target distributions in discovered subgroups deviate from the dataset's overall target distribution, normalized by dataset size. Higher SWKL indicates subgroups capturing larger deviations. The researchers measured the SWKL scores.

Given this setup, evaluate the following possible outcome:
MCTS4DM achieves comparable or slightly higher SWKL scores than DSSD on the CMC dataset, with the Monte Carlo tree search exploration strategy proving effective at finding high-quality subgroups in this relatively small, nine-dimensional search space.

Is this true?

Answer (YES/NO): NO